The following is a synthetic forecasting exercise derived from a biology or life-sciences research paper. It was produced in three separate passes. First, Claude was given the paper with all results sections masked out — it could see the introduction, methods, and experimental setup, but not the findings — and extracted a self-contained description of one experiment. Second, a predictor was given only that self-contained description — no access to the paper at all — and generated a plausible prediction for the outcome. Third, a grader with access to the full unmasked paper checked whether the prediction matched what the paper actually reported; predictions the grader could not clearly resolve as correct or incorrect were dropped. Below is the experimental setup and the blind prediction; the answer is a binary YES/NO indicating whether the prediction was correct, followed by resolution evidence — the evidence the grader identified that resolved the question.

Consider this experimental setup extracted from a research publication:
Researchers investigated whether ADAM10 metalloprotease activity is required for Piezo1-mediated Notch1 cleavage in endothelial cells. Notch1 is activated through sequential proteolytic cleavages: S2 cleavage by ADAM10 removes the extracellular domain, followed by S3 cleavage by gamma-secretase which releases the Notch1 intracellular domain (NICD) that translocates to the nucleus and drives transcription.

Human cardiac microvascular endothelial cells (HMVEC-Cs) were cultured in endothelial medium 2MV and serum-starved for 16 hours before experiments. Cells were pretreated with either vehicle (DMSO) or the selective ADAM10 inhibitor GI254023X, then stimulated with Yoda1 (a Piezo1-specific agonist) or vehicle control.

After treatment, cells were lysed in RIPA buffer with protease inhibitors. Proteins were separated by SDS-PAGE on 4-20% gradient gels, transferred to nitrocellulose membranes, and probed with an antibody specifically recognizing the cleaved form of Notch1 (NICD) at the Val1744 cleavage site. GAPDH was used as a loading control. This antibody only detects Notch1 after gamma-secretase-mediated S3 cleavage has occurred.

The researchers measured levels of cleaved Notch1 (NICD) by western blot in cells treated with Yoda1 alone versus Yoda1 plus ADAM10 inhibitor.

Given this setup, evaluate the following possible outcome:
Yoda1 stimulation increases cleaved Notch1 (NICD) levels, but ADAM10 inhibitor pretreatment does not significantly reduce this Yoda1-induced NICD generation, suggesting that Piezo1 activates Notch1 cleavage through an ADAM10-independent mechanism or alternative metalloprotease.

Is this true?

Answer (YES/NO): NO